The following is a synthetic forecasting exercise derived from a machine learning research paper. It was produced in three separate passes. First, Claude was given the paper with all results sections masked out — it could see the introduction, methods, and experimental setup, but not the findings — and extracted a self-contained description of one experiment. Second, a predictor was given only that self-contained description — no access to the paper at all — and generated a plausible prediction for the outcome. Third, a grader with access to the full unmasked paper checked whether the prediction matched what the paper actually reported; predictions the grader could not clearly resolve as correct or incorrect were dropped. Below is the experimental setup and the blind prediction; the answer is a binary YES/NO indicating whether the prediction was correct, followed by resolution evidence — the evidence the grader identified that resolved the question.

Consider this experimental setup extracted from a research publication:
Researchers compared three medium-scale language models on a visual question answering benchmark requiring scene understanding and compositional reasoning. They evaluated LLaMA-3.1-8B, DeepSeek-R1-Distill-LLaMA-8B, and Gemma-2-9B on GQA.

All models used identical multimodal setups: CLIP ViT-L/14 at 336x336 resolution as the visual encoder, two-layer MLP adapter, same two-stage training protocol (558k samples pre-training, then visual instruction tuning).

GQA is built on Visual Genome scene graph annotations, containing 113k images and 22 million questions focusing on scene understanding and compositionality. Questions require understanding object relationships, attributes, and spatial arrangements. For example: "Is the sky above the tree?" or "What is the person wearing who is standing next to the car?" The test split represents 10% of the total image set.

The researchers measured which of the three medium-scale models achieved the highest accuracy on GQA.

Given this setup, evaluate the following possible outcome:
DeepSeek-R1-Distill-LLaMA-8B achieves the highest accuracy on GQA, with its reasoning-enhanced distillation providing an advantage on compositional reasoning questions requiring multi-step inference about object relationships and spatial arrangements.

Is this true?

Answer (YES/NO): NO